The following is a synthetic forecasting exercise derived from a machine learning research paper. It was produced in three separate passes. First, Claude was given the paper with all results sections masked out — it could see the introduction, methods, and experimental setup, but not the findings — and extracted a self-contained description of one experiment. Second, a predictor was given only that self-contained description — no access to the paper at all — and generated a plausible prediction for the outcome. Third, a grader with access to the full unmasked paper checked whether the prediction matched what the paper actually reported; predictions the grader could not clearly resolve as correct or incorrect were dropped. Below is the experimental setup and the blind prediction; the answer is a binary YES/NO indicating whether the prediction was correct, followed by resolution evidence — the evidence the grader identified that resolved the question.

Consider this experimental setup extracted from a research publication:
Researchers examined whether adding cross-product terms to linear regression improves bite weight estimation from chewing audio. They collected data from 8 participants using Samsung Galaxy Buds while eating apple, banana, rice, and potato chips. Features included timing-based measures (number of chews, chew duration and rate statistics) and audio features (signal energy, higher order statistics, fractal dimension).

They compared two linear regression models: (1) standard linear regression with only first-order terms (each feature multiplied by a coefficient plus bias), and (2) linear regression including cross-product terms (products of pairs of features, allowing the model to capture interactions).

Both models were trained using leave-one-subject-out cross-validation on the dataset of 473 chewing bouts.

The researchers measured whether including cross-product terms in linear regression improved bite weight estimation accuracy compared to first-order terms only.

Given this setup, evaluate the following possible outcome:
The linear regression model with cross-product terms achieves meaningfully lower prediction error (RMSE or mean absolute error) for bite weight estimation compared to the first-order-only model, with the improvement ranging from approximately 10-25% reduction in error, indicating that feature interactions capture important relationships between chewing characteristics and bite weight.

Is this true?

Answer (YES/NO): NO